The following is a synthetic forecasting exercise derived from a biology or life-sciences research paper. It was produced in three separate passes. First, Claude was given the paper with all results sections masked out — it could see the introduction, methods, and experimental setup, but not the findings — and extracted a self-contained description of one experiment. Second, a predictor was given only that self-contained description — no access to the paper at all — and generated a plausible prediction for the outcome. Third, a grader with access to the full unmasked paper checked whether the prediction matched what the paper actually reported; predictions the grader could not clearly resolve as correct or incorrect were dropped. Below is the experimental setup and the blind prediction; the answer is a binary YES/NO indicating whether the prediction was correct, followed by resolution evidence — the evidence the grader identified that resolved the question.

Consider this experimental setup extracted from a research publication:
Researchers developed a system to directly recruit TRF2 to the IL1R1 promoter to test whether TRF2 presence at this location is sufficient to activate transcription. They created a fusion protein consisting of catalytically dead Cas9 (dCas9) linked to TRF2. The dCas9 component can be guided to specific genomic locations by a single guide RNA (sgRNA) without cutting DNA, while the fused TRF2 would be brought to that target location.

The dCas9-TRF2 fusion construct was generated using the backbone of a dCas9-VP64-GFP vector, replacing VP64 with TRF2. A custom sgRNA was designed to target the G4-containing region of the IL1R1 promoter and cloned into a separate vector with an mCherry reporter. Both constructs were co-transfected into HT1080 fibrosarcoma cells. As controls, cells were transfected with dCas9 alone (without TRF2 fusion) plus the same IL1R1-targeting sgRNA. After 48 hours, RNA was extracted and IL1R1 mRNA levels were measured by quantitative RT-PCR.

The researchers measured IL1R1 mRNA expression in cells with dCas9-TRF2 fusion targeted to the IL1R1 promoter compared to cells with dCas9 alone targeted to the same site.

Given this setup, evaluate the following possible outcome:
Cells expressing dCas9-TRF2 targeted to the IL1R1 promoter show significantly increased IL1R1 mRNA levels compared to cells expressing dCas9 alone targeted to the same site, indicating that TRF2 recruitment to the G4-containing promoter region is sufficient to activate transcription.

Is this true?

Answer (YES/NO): YES